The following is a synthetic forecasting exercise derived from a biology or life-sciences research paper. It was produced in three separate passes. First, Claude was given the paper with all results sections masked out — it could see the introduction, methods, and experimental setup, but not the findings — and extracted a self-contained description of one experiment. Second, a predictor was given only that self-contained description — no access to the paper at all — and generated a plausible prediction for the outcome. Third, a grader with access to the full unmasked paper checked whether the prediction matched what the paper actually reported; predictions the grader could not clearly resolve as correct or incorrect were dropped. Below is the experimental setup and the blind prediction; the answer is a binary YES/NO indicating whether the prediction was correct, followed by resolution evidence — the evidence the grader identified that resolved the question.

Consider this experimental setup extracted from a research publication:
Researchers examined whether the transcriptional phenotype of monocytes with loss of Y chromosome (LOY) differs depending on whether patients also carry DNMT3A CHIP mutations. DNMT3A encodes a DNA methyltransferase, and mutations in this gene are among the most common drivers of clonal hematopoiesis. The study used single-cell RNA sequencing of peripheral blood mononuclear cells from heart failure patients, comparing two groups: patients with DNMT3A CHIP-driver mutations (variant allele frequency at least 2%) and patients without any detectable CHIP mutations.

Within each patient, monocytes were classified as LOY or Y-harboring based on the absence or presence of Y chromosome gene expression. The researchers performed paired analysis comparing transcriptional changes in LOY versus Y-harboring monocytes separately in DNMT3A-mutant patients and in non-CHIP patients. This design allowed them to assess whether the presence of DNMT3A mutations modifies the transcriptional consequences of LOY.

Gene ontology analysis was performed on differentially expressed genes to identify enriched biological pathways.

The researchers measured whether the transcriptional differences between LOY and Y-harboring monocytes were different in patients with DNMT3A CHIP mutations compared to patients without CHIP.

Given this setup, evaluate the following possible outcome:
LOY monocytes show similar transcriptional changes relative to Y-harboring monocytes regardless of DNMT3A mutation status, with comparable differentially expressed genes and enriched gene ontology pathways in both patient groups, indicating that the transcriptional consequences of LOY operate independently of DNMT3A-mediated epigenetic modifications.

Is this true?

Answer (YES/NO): NO